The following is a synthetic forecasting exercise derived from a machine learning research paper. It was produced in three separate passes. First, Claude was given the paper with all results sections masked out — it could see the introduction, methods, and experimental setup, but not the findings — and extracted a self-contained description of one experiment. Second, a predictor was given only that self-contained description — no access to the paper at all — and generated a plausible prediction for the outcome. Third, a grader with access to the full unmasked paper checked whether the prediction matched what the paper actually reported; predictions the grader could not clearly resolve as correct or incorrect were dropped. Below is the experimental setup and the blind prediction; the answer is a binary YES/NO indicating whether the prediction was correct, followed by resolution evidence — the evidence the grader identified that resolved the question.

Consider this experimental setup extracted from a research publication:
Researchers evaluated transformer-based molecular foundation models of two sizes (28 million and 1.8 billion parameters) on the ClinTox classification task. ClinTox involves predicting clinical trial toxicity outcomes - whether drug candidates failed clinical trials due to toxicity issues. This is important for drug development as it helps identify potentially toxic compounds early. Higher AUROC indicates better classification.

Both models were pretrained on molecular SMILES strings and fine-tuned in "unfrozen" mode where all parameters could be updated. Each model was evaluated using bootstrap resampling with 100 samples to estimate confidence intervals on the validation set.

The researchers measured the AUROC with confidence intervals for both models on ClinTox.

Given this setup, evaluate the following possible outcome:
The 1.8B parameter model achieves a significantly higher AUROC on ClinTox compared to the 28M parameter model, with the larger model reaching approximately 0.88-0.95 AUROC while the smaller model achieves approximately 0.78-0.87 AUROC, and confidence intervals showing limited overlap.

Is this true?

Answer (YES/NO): NO